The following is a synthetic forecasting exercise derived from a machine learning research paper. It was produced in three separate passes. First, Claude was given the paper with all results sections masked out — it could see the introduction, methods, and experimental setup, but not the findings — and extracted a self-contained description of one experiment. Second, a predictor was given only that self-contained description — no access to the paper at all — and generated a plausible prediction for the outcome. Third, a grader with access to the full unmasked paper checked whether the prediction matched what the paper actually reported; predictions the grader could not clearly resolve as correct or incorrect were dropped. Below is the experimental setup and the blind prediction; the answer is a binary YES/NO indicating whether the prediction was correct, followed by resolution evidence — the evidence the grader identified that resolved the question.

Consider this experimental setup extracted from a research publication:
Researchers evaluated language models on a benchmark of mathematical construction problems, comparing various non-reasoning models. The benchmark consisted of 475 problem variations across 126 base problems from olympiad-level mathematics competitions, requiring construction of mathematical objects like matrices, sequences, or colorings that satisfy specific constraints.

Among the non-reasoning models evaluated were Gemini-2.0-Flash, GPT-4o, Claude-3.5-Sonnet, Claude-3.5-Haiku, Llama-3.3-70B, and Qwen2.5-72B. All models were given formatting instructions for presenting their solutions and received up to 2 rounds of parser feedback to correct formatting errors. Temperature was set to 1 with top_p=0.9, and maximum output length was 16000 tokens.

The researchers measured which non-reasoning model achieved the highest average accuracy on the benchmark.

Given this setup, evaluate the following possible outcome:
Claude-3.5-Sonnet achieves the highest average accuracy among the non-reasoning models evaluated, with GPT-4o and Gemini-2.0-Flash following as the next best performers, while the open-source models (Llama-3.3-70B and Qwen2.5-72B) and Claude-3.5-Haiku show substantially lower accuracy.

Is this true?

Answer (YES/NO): NO